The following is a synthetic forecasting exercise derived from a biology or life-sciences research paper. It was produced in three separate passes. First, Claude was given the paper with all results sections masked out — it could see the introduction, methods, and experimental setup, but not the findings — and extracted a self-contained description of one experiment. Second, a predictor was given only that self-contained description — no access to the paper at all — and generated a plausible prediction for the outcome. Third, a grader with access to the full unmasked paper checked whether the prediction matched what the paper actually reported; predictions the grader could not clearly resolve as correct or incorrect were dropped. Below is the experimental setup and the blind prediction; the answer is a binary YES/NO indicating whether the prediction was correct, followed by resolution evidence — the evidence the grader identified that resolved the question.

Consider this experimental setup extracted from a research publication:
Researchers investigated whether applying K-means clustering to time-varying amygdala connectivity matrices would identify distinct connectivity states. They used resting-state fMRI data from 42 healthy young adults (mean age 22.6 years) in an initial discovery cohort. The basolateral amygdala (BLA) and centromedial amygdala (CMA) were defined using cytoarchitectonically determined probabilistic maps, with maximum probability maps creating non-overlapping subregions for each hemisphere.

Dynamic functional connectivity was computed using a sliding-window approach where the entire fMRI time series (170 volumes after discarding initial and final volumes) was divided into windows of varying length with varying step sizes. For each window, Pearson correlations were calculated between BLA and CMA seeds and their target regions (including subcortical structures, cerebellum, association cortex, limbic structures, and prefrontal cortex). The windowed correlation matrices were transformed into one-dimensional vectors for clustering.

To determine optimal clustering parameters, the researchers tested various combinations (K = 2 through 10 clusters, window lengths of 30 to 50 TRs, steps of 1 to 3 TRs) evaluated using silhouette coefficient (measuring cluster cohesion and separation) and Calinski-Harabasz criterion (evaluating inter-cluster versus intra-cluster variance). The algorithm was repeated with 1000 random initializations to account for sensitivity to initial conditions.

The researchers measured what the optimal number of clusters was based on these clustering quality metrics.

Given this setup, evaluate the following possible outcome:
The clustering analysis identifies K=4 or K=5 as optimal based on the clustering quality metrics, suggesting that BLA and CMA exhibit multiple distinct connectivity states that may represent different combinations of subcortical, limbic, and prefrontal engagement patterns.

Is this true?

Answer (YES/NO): NO